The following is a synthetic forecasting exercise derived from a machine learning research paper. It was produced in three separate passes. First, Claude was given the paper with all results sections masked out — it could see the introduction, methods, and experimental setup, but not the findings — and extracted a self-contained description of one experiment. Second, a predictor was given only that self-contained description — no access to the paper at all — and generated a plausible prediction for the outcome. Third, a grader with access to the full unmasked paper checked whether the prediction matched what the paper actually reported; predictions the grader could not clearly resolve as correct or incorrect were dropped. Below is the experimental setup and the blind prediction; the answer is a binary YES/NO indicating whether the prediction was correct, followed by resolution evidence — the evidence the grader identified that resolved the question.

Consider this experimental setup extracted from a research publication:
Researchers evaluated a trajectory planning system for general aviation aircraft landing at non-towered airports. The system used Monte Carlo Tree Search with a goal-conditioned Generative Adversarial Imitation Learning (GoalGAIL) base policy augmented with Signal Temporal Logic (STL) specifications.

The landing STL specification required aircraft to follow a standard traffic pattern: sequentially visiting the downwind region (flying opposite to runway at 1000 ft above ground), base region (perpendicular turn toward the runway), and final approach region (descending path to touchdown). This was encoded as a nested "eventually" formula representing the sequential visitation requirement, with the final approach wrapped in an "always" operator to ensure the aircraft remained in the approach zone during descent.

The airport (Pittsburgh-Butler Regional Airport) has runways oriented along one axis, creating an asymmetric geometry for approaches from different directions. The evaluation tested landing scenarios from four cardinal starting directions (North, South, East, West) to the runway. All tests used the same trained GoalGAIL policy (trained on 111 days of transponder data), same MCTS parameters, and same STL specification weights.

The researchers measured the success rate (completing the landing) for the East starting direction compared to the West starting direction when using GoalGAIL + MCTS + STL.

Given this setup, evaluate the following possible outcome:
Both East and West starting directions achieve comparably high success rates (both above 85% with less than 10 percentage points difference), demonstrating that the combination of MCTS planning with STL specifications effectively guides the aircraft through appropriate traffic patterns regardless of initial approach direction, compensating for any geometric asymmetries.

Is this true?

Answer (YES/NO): NO